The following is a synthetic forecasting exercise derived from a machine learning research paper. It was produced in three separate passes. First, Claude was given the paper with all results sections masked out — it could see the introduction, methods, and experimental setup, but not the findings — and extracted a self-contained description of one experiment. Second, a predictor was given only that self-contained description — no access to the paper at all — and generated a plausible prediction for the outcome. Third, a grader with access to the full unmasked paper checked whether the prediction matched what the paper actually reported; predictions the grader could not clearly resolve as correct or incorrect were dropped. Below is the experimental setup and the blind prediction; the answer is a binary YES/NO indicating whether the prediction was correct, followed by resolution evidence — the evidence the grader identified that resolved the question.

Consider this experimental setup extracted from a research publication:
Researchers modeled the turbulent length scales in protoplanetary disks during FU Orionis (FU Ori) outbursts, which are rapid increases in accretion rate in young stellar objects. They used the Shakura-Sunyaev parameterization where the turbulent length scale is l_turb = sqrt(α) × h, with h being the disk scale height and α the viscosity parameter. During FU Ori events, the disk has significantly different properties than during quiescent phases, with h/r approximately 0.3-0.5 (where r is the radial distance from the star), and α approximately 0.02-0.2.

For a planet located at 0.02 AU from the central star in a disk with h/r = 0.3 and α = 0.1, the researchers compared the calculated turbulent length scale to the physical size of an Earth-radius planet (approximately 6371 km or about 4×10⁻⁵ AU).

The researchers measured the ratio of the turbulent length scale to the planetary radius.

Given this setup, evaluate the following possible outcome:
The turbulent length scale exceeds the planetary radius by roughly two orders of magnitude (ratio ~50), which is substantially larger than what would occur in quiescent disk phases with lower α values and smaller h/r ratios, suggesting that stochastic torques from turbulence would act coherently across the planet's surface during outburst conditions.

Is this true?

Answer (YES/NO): NO